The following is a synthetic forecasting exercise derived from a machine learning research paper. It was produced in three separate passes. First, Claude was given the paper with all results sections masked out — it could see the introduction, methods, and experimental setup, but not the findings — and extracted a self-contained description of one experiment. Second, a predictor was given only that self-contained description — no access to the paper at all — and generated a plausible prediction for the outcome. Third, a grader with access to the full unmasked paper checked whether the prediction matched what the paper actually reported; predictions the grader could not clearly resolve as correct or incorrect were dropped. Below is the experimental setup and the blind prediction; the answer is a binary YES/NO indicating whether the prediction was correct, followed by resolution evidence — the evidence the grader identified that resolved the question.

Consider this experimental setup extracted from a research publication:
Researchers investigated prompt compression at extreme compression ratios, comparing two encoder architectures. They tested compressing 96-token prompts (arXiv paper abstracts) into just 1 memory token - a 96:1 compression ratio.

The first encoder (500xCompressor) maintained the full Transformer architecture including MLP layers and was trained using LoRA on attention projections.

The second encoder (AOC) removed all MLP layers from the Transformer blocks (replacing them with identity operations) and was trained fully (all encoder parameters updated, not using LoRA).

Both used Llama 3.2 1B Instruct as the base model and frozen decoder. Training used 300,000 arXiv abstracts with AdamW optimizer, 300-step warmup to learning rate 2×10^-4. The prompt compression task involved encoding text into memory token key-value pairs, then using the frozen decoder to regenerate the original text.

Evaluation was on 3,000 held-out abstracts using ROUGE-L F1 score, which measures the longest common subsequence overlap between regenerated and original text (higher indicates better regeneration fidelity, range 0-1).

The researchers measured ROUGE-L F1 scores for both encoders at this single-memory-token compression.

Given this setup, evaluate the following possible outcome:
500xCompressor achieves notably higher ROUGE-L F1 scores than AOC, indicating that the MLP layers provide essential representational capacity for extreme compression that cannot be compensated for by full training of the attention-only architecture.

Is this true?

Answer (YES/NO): NO